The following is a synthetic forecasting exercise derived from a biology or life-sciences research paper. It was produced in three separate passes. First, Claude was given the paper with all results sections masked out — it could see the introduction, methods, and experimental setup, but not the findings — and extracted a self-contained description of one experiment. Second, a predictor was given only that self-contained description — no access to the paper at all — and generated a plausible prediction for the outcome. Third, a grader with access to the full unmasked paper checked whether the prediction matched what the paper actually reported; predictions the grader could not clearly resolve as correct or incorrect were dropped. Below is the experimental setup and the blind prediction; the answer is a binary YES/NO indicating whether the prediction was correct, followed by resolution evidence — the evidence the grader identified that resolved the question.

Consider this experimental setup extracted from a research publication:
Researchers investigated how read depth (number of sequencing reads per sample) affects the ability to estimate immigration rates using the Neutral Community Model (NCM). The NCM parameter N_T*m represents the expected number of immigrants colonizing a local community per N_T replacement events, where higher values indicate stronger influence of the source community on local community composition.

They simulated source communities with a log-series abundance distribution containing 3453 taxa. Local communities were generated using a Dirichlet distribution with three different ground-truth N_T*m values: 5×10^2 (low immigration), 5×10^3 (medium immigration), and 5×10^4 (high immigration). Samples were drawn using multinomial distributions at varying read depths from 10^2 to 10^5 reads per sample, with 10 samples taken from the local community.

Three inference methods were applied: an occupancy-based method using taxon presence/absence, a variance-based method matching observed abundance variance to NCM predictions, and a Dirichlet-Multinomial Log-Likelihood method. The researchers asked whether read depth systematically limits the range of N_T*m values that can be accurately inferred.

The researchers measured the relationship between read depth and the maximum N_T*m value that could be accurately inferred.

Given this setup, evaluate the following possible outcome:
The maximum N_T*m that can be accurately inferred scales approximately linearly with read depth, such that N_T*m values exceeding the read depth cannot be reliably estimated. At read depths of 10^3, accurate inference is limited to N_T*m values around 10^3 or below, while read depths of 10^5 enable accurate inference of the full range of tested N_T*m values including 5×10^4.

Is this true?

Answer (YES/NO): YES